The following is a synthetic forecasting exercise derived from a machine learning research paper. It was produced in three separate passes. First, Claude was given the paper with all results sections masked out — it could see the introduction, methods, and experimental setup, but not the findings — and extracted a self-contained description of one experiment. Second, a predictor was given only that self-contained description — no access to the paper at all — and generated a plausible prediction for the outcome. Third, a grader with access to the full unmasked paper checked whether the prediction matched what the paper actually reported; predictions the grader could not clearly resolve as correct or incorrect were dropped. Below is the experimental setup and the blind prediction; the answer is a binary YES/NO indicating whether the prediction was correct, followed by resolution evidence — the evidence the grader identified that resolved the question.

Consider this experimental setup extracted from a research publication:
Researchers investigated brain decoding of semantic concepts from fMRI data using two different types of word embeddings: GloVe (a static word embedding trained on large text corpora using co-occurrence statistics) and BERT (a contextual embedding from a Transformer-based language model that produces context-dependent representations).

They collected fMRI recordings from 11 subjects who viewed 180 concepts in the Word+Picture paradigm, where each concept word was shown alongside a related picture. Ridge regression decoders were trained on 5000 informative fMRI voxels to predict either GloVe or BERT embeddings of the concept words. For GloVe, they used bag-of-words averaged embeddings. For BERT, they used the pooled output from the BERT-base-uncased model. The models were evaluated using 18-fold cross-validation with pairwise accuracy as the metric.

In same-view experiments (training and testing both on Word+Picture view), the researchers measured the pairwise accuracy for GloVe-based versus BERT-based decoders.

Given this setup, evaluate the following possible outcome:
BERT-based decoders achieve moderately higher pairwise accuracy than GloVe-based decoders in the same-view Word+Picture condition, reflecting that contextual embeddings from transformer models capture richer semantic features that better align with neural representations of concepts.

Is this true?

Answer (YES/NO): NO